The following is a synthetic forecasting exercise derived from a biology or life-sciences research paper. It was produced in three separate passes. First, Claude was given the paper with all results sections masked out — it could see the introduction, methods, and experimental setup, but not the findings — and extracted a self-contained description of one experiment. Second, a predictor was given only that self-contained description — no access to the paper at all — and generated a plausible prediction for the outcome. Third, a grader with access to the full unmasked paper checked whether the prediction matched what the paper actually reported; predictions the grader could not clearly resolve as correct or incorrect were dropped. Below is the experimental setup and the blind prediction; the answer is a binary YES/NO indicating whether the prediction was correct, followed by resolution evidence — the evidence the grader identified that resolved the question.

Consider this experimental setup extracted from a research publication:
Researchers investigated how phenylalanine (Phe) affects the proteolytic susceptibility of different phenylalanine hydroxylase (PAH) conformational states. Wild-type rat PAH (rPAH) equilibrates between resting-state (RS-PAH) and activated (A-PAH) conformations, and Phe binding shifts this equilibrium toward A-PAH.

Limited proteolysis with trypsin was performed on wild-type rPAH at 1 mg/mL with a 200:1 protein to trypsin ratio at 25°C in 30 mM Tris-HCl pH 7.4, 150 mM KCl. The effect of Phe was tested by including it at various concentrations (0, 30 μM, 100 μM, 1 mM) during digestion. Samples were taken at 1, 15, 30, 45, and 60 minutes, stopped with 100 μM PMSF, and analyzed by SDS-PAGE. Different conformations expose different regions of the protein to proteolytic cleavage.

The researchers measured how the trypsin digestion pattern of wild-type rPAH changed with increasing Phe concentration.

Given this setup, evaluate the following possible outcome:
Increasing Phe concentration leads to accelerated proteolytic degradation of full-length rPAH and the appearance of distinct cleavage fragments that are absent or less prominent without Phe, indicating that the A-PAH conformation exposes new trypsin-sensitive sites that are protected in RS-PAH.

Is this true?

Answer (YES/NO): YES